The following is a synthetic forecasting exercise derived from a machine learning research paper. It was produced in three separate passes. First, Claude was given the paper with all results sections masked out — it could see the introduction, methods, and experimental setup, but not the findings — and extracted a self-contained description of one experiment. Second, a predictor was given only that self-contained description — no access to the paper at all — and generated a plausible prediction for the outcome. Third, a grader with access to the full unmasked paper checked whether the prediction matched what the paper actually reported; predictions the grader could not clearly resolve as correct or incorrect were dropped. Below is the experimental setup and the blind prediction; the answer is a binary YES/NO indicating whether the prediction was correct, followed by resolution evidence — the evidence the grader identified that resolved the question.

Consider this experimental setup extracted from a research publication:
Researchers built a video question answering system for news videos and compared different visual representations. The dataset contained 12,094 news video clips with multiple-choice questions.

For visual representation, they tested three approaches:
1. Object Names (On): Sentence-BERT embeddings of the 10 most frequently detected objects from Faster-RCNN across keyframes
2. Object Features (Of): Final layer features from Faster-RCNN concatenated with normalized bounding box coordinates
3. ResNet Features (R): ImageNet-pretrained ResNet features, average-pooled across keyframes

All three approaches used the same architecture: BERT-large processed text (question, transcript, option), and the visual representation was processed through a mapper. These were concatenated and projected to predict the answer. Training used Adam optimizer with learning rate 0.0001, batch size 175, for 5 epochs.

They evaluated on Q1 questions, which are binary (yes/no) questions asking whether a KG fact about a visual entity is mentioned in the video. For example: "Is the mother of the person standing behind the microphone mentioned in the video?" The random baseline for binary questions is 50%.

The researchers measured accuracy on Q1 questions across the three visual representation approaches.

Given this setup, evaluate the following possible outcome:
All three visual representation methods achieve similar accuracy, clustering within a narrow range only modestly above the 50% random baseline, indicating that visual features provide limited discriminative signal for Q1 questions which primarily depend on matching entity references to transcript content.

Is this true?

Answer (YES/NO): NO